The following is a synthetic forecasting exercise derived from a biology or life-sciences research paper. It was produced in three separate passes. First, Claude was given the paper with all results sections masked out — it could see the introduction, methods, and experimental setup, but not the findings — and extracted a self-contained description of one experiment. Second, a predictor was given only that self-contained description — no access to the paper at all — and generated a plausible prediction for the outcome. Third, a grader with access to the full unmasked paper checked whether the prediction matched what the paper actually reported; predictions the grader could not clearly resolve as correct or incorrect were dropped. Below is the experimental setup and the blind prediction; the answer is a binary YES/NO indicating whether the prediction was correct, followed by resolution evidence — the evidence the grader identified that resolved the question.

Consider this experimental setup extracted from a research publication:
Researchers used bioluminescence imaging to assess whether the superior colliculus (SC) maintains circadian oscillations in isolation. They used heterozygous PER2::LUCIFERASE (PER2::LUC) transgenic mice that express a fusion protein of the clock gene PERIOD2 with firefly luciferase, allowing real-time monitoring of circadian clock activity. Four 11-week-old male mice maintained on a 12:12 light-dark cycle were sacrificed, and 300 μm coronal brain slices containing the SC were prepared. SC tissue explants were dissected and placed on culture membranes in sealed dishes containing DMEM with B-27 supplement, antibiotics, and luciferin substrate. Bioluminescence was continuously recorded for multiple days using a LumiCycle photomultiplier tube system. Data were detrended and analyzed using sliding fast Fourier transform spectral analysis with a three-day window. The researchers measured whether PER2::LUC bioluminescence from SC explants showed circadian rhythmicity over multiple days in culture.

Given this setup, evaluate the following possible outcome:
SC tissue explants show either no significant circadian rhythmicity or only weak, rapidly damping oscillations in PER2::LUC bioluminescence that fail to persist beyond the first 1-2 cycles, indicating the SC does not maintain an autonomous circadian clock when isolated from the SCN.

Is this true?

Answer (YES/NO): NO